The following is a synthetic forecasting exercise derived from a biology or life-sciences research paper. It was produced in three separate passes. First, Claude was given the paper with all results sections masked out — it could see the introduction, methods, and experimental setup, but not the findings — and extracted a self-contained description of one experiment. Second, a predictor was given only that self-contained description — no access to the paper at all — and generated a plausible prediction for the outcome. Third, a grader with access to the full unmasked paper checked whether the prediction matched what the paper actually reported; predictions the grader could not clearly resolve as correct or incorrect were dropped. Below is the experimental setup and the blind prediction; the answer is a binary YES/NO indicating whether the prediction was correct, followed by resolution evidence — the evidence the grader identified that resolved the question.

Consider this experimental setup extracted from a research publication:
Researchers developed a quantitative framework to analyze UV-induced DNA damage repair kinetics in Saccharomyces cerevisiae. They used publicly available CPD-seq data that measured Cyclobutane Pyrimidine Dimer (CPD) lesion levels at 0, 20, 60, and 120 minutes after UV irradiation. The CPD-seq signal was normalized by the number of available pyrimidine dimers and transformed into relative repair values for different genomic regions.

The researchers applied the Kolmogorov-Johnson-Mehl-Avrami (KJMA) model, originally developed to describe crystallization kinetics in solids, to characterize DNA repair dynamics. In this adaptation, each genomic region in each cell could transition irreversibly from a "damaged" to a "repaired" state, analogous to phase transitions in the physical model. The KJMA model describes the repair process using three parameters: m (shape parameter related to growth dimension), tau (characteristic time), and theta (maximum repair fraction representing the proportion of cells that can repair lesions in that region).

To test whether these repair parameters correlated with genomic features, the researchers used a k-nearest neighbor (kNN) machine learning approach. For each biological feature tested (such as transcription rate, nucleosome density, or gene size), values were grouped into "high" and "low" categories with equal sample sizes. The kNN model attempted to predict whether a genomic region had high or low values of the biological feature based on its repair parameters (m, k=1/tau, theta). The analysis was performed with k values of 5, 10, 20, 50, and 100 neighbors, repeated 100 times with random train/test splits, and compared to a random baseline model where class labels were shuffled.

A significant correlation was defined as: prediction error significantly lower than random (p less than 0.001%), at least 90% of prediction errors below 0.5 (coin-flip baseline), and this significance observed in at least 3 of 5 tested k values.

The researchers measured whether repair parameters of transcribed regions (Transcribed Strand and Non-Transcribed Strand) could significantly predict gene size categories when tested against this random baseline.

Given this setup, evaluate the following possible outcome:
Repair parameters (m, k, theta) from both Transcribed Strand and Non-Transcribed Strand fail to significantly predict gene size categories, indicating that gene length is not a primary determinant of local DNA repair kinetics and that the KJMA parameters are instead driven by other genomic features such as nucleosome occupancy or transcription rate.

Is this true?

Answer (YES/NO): NO